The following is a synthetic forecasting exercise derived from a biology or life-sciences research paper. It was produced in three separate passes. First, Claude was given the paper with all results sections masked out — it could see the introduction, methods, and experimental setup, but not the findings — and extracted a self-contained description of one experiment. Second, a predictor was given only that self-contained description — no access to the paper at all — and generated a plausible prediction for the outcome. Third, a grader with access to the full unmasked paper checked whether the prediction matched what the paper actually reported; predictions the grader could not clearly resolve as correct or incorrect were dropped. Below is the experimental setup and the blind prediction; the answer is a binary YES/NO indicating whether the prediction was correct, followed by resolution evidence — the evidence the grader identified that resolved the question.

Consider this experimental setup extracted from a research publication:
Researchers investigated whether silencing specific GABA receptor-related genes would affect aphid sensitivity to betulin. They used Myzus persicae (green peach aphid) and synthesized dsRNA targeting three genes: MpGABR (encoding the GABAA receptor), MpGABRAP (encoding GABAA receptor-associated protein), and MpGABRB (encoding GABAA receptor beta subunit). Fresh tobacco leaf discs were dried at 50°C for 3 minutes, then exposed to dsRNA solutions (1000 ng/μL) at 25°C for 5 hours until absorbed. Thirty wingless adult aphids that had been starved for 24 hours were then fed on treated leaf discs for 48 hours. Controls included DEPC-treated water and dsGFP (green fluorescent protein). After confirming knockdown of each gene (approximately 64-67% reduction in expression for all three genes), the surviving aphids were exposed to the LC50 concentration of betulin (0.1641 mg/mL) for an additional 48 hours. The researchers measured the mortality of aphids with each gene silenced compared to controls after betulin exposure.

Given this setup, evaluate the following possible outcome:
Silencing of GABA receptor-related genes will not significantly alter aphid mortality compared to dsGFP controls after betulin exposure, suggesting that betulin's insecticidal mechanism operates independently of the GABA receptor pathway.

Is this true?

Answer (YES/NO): NO